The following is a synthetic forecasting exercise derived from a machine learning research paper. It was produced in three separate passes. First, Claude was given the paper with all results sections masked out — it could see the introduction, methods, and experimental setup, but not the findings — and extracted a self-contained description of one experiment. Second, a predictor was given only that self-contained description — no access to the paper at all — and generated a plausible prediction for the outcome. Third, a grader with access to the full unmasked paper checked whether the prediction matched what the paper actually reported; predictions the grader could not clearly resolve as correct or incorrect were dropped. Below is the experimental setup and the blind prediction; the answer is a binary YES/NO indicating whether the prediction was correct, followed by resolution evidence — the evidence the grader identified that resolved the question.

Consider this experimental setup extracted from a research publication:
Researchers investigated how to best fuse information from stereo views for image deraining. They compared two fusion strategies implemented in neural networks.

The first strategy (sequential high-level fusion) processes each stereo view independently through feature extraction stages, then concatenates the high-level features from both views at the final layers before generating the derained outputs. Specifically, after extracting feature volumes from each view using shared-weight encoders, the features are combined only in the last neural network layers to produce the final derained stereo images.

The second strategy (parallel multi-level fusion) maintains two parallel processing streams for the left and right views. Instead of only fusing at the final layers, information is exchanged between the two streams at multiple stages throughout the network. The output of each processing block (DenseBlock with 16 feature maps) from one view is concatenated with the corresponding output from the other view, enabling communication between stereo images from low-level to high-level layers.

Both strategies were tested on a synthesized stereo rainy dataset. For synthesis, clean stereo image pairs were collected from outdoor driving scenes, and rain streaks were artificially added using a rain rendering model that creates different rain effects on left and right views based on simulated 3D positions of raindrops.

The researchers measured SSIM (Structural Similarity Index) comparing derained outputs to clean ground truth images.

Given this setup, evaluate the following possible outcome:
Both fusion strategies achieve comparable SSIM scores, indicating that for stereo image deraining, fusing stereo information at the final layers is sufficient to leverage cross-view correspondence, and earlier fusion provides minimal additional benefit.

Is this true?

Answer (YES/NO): NO